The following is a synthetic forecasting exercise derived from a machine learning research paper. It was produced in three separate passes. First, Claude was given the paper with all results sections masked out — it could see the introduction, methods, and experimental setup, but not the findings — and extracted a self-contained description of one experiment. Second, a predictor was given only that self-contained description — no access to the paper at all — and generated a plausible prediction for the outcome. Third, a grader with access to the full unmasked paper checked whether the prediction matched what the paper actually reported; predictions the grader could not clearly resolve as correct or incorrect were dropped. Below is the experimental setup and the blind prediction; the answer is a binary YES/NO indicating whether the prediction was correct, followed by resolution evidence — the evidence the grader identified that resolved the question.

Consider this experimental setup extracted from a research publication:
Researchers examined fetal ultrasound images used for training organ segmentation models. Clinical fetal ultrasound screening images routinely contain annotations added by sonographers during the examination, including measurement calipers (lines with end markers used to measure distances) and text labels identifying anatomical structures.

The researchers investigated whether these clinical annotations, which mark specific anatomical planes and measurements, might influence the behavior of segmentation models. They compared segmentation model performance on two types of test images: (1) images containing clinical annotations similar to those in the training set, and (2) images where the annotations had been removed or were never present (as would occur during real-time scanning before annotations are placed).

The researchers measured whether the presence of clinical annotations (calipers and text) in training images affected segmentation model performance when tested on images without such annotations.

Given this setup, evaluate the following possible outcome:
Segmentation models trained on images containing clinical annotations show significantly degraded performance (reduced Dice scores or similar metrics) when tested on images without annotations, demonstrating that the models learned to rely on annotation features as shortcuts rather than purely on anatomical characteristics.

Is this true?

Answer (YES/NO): YES